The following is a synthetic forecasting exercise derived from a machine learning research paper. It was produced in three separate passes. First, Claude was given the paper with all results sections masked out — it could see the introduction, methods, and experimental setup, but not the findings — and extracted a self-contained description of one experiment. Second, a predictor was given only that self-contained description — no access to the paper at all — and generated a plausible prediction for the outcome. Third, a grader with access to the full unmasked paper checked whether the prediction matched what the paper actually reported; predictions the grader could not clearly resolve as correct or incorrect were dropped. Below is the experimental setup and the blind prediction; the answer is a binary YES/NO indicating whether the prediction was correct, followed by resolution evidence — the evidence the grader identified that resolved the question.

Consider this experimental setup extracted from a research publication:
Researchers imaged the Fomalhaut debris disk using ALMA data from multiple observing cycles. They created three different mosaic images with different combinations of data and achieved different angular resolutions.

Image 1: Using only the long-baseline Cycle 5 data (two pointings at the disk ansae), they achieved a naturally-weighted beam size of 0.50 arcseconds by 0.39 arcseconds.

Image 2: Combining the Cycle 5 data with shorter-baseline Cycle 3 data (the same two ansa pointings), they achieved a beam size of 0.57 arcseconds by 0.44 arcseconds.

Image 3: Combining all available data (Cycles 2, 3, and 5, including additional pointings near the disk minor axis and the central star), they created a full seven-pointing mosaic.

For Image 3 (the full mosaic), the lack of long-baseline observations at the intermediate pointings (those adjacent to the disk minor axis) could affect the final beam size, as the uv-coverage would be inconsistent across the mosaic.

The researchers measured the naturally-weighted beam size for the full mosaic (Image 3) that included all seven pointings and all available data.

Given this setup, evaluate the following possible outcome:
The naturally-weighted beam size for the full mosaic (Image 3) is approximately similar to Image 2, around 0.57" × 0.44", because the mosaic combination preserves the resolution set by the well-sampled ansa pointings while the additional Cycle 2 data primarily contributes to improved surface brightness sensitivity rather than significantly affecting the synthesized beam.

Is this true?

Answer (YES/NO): NO